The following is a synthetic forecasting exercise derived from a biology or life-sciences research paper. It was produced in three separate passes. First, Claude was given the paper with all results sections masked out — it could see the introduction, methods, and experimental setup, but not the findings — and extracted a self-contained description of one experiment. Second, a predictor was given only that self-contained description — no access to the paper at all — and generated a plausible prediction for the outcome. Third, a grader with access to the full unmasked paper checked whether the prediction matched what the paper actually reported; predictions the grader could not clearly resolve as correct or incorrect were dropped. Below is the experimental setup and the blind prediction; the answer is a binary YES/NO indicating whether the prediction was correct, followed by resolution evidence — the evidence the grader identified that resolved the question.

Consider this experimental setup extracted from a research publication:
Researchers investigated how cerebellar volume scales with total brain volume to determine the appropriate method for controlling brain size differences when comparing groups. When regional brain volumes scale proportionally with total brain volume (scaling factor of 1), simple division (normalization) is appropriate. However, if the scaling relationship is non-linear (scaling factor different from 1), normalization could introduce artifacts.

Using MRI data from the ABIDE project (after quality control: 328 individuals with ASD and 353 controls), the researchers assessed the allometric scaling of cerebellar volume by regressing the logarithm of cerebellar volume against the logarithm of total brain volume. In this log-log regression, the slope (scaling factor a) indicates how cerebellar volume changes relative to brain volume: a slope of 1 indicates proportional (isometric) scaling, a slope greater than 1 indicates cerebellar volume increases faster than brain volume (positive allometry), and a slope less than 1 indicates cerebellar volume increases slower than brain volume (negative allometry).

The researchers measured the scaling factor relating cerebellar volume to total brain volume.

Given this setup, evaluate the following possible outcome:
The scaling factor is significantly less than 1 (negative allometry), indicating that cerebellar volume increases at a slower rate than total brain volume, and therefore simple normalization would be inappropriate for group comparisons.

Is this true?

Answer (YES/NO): YES